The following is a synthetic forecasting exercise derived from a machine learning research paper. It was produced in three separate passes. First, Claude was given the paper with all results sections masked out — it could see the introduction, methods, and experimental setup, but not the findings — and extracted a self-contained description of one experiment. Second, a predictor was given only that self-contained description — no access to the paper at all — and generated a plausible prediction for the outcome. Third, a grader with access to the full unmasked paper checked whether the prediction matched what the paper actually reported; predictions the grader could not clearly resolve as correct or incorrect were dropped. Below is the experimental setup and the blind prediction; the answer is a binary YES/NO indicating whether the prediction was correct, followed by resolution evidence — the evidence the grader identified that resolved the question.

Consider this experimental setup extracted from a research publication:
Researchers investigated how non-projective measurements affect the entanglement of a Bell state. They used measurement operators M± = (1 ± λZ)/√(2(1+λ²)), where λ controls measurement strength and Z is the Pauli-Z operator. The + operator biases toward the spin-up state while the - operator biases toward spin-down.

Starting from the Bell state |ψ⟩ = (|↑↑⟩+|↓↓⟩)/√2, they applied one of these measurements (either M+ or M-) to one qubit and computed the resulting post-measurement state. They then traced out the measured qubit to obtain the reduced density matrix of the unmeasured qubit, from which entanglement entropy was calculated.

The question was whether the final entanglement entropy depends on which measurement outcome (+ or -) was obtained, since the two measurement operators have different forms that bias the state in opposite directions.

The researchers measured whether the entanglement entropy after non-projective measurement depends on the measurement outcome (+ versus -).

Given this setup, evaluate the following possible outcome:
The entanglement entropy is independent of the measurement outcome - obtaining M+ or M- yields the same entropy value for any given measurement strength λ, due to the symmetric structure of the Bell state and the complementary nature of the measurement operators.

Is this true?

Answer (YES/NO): YES